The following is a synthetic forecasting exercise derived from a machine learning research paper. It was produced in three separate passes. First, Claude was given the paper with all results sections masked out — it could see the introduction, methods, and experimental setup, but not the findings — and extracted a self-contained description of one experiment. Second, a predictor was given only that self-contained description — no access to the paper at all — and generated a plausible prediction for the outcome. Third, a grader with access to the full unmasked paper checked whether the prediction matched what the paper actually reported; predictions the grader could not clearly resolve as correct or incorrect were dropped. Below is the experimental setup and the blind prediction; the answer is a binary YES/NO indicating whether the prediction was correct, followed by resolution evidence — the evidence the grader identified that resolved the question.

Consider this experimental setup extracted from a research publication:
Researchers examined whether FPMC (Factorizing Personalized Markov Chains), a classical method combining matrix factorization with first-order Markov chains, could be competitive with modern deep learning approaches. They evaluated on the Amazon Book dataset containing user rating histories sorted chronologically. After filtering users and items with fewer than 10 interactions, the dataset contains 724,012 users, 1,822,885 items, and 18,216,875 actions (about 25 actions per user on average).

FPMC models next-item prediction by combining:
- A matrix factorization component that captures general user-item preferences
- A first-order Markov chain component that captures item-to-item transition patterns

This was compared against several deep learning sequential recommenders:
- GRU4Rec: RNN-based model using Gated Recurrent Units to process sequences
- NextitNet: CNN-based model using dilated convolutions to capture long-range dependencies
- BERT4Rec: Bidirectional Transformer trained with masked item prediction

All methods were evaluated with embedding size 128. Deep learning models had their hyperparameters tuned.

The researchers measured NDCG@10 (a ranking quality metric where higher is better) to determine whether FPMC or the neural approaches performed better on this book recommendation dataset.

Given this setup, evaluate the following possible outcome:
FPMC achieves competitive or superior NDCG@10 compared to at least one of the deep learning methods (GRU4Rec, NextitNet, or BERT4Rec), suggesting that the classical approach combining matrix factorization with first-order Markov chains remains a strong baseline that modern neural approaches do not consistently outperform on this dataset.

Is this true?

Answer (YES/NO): YES